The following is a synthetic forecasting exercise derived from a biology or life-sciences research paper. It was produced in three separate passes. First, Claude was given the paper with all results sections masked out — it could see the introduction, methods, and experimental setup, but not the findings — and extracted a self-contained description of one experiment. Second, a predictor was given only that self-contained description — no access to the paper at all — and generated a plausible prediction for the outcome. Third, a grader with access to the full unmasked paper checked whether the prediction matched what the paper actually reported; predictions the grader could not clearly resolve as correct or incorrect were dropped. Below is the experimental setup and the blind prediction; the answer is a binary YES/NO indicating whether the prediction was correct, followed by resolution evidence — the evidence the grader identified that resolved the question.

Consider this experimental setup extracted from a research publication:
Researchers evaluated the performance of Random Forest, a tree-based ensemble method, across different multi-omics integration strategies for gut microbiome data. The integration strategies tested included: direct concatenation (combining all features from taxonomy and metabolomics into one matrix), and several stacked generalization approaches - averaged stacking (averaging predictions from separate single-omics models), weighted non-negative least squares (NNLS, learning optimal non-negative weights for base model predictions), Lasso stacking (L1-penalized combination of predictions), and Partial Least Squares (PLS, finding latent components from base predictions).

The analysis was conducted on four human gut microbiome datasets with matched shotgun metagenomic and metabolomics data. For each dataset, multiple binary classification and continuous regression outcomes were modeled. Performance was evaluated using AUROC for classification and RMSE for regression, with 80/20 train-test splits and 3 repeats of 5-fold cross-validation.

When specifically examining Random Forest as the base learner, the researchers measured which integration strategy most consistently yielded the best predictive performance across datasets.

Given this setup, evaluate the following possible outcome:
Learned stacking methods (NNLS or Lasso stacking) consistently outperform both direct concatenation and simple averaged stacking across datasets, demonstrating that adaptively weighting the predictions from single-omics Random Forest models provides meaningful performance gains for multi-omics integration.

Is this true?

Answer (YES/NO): NO